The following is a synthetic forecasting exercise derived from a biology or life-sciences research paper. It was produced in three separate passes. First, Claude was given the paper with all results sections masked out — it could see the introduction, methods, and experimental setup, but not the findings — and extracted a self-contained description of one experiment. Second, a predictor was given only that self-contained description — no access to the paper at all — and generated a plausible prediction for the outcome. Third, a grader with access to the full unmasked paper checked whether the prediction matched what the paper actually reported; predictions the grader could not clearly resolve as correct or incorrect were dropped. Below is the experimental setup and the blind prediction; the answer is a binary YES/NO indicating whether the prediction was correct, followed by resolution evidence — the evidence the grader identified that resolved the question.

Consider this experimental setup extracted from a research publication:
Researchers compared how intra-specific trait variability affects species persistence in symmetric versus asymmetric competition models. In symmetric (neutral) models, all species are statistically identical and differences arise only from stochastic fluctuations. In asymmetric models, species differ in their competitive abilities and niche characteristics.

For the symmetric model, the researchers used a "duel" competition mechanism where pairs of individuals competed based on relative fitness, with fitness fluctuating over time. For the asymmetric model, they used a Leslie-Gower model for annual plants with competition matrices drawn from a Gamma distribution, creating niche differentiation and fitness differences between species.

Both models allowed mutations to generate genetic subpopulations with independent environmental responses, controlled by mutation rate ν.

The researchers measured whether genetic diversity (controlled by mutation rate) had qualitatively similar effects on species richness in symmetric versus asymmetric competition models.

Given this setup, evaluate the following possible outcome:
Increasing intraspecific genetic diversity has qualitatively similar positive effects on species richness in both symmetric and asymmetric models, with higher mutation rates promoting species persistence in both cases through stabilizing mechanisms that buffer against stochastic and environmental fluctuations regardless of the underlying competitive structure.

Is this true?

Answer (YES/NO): YES